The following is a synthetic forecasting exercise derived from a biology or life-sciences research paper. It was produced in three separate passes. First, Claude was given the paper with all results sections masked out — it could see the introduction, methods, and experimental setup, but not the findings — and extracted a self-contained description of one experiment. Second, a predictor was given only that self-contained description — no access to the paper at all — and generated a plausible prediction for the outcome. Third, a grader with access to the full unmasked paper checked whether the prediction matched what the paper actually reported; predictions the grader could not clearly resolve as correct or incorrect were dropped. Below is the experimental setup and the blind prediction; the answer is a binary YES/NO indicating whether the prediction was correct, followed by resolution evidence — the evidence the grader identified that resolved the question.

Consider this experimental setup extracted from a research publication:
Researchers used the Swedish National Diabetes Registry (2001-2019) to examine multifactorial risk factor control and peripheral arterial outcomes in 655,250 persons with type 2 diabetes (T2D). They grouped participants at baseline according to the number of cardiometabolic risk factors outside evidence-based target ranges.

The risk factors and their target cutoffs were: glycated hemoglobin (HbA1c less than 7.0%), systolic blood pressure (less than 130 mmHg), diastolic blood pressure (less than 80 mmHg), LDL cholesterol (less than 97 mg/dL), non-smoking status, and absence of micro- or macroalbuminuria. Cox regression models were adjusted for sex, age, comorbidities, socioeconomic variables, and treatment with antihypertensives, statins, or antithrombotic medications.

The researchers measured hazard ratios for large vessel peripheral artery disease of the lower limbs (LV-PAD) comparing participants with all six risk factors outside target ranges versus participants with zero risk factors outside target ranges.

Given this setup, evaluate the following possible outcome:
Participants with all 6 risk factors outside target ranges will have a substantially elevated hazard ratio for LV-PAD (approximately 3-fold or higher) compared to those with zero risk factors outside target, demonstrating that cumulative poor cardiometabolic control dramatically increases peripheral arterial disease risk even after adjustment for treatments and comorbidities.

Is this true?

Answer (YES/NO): YES